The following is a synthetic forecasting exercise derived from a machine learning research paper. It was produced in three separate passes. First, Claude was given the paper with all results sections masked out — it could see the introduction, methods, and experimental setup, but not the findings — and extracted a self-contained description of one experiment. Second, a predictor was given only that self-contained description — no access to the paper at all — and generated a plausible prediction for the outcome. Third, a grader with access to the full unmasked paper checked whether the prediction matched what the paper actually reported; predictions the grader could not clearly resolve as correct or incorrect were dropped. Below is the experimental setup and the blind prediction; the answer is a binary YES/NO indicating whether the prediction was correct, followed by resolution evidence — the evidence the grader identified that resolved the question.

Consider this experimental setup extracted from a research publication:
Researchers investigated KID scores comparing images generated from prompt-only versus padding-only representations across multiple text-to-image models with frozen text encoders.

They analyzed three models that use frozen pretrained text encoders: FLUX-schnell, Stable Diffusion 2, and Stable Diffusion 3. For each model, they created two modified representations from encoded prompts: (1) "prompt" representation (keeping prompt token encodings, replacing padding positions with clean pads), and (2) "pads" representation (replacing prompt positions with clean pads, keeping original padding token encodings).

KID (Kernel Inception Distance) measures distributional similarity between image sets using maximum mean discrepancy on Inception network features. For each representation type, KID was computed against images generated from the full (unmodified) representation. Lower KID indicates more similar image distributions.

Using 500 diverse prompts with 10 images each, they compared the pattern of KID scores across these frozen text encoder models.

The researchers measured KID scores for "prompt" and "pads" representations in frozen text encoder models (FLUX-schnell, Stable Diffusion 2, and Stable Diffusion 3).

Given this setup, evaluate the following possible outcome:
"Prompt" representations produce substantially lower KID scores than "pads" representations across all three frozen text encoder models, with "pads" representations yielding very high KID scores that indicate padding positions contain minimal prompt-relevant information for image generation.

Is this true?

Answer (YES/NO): YES